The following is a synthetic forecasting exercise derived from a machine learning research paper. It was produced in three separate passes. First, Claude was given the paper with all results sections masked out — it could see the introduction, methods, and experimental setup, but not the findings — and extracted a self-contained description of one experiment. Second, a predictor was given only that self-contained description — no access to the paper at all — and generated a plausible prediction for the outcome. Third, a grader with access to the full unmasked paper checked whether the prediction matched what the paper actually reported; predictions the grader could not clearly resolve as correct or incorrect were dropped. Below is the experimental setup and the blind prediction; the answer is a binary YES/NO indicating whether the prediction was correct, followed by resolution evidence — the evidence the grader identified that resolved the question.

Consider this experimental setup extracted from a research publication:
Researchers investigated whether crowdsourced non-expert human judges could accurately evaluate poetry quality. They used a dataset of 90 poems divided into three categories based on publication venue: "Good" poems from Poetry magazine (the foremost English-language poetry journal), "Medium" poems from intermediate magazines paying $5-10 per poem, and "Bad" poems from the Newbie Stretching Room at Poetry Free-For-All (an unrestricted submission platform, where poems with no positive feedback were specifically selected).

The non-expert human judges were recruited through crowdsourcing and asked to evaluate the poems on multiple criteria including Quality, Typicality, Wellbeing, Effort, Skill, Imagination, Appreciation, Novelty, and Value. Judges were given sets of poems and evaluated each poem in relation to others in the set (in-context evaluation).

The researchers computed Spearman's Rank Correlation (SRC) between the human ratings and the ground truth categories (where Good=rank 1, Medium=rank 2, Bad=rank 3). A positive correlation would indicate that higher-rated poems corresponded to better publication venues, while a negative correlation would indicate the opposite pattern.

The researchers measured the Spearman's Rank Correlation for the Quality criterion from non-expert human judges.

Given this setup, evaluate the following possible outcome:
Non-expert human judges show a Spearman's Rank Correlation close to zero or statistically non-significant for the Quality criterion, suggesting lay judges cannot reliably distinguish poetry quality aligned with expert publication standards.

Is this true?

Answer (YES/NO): NO